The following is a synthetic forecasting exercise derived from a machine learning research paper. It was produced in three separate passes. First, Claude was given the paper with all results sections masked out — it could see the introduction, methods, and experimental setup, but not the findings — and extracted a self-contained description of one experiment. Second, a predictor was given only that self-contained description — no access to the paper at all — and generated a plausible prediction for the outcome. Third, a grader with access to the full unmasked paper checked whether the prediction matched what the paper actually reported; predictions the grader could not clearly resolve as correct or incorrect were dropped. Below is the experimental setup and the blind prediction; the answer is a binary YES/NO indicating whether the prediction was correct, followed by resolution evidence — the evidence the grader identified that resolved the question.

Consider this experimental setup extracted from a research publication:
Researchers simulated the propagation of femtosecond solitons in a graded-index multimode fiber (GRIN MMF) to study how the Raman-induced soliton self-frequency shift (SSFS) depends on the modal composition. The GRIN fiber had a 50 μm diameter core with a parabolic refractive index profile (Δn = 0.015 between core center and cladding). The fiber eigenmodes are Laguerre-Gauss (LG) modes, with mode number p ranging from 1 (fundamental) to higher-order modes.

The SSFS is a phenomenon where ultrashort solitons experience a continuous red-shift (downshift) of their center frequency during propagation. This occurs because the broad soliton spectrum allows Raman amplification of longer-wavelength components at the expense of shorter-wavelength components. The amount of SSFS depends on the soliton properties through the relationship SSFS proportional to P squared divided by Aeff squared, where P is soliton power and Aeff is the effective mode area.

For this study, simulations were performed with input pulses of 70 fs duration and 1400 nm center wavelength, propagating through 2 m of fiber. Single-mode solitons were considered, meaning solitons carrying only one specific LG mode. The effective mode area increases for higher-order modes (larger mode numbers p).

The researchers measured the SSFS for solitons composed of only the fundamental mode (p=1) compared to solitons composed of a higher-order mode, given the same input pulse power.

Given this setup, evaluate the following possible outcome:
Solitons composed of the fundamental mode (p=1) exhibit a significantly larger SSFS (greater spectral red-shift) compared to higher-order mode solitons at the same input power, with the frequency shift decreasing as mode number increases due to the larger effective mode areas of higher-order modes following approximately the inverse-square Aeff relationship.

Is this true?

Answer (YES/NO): YES